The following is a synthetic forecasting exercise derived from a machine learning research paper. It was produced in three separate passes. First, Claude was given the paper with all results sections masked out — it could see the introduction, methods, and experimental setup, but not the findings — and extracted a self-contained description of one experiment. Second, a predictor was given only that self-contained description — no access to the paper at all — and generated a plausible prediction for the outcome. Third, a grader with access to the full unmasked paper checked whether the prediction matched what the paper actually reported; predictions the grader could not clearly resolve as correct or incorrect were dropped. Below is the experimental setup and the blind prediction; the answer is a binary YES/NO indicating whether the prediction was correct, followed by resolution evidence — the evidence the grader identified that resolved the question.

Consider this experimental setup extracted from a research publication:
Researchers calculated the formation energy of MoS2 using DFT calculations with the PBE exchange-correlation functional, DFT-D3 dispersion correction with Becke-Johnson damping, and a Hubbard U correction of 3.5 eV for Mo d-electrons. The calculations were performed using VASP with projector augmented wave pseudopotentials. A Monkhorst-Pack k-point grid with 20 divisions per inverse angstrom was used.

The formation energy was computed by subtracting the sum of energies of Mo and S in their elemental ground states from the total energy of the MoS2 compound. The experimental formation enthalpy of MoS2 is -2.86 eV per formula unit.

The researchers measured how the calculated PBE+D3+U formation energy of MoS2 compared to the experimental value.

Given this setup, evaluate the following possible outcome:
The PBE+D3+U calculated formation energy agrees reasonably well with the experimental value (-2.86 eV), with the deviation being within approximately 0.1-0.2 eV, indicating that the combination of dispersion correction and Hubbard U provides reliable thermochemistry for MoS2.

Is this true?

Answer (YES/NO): NO